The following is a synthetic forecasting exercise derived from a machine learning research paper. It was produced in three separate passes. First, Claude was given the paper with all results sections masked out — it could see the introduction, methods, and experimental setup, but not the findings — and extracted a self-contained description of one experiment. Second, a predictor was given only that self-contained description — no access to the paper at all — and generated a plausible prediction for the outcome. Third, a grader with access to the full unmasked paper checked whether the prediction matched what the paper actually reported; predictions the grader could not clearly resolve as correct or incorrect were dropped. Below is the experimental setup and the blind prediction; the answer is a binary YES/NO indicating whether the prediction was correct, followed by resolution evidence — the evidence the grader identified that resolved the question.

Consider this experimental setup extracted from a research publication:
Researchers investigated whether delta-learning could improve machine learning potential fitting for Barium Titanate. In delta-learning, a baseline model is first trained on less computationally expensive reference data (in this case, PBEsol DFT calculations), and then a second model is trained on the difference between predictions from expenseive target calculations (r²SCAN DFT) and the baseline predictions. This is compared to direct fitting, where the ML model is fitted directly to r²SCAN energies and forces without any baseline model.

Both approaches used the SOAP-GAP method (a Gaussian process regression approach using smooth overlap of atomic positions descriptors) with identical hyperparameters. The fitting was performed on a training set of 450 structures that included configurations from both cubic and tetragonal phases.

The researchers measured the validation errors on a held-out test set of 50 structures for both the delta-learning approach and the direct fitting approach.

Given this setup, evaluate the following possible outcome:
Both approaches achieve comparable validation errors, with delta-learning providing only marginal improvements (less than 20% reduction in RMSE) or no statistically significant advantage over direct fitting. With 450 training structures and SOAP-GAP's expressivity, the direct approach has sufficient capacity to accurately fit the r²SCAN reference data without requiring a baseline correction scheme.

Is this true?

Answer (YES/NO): NO